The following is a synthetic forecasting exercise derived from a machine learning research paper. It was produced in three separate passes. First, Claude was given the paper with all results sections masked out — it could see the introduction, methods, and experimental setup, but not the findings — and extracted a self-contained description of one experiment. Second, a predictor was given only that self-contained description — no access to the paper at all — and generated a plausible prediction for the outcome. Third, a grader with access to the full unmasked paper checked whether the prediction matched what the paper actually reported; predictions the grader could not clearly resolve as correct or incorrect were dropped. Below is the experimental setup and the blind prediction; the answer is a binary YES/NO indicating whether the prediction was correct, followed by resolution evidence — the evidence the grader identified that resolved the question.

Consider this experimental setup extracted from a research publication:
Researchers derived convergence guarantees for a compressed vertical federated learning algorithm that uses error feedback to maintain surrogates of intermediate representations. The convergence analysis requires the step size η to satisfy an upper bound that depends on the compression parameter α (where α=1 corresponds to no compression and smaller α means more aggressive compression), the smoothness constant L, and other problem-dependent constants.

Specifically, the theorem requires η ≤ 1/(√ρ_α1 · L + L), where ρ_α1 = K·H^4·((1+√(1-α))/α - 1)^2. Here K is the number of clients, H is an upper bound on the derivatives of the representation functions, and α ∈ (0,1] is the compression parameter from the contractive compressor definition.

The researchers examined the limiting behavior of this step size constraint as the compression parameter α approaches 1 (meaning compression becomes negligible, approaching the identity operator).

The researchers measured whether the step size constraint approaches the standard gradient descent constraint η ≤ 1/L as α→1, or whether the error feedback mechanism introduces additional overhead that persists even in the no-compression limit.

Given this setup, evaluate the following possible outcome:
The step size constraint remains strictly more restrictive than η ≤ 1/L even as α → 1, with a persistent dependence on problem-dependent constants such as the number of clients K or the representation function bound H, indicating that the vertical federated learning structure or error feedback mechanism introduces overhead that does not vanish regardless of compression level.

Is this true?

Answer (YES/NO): NO